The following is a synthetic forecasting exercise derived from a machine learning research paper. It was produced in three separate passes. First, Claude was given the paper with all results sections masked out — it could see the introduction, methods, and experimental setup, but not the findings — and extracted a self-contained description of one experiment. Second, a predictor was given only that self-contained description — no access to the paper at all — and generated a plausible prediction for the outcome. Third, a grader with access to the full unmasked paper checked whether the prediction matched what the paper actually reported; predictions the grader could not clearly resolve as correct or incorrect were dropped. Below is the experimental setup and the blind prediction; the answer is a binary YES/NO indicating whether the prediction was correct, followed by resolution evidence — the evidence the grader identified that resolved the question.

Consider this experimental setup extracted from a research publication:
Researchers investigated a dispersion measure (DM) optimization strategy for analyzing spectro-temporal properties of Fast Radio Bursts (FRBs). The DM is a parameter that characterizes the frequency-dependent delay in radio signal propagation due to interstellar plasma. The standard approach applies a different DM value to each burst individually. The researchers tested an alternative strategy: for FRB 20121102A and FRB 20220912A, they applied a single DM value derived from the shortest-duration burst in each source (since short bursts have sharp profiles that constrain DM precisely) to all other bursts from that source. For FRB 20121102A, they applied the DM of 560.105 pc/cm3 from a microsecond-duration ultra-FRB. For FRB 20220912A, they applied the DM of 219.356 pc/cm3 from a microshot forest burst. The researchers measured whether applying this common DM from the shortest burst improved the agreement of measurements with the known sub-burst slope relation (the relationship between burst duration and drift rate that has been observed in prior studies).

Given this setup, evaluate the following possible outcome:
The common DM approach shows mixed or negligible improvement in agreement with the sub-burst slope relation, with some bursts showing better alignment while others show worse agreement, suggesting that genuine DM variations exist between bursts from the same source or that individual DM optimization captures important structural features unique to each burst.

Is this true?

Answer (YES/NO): NO